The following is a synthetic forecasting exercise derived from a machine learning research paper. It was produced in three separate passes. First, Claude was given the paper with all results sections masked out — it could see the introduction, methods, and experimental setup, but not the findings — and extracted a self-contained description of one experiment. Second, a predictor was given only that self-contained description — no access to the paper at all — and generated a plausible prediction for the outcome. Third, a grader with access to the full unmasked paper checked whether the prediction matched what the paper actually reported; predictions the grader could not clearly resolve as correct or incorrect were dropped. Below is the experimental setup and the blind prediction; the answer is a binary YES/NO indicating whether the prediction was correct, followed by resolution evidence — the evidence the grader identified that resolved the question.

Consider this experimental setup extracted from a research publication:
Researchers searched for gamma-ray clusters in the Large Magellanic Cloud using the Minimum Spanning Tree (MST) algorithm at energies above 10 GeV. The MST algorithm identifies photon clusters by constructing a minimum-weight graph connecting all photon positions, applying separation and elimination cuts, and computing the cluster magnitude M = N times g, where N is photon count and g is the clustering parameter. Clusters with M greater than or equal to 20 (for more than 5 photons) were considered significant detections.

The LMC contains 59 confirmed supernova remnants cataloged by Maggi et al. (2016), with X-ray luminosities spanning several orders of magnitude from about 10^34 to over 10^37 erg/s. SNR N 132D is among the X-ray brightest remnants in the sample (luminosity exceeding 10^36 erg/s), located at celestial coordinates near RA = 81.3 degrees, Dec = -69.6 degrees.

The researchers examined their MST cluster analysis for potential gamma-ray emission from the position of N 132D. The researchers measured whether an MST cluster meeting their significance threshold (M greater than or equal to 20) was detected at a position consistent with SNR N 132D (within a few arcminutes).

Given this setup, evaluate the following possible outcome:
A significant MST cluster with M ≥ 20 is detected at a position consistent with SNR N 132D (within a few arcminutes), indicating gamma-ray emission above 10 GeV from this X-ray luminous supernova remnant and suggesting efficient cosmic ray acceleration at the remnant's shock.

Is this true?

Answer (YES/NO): YES